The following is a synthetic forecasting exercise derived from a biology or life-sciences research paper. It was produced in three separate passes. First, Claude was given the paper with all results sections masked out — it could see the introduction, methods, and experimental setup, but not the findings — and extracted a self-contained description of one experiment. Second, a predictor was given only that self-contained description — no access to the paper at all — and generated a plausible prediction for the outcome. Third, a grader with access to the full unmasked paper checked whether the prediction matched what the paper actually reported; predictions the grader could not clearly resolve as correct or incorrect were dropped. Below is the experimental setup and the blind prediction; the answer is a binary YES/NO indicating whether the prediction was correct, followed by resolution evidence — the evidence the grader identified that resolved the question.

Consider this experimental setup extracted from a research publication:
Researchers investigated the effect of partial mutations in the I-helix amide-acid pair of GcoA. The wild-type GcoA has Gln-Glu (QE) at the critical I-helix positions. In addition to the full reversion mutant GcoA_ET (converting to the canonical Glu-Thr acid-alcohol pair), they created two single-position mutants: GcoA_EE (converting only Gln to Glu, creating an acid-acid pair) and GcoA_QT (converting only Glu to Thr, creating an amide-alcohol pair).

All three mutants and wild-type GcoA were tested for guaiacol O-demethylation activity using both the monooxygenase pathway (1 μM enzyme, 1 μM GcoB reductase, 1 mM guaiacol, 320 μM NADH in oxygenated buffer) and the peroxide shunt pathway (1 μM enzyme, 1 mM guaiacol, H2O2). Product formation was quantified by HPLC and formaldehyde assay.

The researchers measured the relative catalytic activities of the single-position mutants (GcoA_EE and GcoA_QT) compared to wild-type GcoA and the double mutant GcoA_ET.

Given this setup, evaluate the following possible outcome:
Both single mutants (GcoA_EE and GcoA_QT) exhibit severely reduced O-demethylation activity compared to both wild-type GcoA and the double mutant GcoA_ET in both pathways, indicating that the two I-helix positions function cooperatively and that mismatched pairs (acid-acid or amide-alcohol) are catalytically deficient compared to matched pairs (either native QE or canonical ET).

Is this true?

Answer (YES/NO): NO